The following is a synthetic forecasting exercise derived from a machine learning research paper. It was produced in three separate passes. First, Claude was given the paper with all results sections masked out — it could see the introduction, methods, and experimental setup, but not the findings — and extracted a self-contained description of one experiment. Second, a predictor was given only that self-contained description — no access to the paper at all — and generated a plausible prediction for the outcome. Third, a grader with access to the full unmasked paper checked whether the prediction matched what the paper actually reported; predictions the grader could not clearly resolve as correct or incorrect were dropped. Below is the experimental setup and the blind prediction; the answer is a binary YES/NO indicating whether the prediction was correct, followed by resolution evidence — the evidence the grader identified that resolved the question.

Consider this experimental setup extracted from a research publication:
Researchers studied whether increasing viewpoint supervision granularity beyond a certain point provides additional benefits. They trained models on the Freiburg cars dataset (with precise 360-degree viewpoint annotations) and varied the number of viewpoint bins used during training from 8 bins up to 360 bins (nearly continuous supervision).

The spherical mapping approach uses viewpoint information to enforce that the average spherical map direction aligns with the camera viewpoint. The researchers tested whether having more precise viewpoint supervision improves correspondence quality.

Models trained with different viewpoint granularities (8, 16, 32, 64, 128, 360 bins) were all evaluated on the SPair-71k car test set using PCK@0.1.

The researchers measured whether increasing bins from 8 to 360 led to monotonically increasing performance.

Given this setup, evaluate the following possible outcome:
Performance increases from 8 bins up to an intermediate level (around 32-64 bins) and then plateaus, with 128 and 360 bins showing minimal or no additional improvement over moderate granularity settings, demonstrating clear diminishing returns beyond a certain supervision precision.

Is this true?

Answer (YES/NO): NO